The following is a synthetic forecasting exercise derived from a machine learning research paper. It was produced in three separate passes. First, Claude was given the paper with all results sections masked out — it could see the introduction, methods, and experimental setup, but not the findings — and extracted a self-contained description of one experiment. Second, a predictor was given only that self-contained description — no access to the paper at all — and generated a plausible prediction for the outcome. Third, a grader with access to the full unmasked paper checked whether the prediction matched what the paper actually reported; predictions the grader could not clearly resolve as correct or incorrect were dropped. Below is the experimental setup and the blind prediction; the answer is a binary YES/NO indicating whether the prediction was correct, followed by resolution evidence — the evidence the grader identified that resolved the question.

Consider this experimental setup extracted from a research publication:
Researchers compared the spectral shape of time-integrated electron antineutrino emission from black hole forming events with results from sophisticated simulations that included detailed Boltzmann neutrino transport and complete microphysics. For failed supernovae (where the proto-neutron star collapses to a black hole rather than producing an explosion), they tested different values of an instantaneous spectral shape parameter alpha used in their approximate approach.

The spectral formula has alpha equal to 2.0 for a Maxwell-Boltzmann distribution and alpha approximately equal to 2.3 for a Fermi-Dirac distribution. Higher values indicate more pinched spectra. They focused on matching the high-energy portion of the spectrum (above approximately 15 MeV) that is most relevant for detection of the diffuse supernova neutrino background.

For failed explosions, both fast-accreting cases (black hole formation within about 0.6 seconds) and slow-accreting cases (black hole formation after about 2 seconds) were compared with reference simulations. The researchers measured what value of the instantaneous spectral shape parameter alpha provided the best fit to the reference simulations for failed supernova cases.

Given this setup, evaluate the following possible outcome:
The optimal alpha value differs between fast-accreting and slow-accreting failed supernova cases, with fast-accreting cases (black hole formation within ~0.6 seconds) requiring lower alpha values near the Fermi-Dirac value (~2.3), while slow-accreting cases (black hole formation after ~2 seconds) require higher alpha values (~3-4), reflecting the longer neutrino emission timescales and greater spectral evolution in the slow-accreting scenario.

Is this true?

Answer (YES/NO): NO